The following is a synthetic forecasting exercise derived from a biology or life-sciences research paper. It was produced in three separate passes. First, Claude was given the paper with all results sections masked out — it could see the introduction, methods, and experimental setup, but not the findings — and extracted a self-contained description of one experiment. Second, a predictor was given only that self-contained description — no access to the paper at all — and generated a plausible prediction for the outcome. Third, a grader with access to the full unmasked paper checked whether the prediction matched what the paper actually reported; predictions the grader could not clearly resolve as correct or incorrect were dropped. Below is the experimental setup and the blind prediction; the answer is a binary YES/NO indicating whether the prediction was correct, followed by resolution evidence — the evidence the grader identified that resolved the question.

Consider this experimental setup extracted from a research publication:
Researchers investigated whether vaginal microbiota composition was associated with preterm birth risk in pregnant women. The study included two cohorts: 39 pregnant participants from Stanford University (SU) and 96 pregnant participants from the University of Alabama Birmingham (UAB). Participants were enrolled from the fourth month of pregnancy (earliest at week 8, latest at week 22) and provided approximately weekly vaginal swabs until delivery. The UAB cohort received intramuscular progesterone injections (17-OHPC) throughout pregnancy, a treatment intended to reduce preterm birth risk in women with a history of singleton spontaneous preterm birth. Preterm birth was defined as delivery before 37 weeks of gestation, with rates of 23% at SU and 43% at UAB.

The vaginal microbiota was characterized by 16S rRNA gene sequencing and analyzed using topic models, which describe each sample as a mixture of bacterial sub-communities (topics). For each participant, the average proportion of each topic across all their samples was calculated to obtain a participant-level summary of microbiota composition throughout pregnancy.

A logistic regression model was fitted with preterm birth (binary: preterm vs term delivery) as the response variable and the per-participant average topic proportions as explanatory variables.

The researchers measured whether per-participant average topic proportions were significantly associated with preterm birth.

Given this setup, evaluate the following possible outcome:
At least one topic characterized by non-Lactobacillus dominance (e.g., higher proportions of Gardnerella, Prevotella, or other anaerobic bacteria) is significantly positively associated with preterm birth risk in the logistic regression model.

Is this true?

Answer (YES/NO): NO